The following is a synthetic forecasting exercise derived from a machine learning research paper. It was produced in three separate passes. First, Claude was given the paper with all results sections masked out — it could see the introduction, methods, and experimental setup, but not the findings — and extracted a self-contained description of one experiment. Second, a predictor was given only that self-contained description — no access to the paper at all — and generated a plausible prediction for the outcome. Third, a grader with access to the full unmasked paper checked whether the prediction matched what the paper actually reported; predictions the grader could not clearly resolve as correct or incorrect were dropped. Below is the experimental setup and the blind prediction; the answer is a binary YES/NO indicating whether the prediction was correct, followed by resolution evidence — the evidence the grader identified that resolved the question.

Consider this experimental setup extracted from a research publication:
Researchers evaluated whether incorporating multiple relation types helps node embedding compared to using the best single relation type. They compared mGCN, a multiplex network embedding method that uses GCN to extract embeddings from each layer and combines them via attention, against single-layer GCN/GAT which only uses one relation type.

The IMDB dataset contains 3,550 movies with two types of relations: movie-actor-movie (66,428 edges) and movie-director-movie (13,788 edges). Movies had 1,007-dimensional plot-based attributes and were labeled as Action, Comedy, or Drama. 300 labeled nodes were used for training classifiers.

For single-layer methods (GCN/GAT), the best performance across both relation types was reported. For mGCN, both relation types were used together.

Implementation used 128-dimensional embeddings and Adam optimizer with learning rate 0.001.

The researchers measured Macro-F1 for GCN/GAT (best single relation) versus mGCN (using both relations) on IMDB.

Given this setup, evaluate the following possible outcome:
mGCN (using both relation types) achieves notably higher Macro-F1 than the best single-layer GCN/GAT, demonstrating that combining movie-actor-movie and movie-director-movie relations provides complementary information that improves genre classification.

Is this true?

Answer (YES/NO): NO